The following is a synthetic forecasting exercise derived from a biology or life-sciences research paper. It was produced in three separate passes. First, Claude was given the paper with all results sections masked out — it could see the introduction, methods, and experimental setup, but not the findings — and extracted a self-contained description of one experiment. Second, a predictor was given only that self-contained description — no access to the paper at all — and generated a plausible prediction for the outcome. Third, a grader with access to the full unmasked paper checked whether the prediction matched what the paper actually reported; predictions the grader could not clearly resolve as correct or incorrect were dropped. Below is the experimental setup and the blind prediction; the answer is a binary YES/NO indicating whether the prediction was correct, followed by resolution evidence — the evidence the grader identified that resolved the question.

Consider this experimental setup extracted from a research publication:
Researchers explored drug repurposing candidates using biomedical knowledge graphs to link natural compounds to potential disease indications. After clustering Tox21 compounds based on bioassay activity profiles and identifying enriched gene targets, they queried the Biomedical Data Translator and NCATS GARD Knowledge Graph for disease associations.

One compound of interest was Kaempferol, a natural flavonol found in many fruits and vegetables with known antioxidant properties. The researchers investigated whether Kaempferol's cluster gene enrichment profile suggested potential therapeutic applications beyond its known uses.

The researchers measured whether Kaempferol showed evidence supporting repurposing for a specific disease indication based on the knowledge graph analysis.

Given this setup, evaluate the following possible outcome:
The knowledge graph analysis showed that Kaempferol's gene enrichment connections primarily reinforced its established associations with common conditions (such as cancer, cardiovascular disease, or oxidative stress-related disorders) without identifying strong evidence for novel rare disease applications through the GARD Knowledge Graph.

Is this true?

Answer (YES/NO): NO